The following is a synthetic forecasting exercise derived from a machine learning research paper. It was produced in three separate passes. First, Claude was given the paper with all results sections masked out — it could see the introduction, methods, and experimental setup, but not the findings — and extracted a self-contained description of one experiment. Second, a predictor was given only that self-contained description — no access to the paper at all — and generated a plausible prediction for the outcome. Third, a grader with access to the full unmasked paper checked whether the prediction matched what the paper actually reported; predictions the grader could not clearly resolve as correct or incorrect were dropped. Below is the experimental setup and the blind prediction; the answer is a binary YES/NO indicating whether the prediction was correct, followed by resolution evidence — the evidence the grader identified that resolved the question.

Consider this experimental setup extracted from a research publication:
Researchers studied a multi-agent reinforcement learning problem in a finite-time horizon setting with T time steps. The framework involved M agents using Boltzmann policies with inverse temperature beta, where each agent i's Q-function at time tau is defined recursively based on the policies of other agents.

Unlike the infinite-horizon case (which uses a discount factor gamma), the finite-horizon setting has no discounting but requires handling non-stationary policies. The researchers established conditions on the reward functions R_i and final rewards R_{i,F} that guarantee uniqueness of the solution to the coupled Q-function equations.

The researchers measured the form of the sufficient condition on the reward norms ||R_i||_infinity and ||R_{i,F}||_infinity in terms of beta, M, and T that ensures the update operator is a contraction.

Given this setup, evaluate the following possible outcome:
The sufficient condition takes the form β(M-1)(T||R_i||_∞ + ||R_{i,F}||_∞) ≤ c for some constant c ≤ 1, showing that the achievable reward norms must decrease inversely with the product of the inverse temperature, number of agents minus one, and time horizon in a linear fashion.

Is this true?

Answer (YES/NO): NO